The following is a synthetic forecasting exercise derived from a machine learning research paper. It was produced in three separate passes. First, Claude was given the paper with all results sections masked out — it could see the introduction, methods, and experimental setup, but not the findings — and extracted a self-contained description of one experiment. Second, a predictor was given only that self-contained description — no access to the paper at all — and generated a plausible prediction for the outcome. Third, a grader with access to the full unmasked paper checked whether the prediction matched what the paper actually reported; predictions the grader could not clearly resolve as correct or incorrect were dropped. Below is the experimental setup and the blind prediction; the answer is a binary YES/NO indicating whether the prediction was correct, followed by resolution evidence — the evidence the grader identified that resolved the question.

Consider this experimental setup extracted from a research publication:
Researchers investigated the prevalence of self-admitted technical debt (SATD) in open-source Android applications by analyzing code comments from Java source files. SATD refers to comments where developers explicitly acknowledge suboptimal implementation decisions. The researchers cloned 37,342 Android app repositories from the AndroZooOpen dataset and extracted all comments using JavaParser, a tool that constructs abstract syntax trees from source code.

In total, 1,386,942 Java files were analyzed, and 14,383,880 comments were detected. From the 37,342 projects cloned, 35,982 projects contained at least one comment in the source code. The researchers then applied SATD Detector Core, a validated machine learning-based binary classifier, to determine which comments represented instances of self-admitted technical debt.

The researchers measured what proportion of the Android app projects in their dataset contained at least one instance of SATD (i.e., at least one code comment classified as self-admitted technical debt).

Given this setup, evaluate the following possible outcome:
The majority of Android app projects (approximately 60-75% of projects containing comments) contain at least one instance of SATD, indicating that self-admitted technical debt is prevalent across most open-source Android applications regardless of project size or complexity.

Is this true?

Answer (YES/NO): NO